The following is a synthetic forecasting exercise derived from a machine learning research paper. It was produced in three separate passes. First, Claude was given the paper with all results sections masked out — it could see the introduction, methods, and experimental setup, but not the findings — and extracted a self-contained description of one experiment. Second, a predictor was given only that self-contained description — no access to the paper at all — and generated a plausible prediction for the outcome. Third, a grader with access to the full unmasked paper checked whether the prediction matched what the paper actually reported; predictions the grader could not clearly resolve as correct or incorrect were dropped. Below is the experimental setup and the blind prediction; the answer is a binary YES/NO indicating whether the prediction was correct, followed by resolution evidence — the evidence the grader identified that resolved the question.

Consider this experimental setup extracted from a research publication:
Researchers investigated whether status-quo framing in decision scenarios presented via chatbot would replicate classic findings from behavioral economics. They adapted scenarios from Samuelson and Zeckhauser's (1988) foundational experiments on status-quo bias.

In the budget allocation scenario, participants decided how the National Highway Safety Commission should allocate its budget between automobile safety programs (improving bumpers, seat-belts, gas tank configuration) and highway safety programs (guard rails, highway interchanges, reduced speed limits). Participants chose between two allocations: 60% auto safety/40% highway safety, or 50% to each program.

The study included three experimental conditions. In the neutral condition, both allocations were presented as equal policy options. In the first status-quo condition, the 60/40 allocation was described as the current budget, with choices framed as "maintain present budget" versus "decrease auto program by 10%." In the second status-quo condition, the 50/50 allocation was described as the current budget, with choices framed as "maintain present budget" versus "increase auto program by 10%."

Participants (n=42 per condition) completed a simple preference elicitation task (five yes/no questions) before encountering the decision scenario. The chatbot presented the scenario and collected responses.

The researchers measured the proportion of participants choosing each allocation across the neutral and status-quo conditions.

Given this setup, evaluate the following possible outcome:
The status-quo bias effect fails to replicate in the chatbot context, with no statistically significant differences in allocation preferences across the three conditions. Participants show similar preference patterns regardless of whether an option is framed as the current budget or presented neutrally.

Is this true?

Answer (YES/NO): NO